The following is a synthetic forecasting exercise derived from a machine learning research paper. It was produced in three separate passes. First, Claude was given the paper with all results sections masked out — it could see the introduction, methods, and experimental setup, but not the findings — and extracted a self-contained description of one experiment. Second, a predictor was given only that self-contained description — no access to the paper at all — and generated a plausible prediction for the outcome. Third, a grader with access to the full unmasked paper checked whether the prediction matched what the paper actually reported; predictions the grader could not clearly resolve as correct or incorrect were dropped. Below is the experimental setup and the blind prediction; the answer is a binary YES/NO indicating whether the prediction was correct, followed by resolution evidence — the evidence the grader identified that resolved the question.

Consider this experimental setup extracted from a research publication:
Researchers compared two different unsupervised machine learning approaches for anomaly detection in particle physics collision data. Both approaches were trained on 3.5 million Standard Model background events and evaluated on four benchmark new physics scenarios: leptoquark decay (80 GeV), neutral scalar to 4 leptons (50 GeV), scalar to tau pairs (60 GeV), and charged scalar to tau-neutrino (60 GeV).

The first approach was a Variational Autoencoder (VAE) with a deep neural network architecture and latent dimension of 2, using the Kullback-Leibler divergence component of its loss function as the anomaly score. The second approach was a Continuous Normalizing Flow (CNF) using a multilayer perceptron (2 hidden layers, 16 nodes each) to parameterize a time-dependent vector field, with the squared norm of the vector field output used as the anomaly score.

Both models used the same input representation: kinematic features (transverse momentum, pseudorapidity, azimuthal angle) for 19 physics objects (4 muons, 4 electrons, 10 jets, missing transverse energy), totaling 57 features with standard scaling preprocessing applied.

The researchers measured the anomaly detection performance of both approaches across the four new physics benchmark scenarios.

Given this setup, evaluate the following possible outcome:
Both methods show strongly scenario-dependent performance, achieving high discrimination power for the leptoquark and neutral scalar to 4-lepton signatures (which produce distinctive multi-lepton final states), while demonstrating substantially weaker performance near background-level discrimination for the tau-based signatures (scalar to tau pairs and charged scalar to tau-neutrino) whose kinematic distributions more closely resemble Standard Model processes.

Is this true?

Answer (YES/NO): NO